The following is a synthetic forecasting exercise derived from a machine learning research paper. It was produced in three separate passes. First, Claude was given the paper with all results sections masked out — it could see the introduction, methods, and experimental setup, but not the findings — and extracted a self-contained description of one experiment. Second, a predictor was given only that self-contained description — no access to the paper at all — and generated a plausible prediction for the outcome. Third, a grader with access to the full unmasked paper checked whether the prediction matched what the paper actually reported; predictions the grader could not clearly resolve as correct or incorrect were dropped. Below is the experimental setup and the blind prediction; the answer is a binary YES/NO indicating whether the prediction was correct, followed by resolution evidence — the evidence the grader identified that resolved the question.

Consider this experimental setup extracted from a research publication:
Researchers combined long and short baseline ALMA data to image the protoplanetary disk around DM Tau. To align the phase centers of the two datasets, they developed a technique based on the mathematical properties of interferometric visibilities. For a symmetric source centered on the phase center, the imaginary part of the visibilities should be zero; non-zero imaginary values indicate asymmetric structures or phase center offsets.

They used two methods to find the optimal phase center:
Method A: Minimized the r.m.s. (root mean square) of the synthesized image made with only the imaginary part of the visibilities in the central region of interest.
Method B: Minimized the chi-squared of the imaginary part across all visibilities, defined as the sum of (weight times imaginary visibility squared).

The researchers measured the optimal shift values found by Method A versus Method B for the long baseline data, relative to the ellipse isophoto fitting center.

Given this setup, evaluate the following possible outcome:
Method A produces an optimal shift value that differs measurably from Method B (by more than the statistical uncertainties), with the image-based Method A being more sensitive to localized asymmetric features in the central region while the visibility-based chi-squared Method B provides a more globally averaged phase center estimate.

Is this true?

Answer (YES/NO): NO